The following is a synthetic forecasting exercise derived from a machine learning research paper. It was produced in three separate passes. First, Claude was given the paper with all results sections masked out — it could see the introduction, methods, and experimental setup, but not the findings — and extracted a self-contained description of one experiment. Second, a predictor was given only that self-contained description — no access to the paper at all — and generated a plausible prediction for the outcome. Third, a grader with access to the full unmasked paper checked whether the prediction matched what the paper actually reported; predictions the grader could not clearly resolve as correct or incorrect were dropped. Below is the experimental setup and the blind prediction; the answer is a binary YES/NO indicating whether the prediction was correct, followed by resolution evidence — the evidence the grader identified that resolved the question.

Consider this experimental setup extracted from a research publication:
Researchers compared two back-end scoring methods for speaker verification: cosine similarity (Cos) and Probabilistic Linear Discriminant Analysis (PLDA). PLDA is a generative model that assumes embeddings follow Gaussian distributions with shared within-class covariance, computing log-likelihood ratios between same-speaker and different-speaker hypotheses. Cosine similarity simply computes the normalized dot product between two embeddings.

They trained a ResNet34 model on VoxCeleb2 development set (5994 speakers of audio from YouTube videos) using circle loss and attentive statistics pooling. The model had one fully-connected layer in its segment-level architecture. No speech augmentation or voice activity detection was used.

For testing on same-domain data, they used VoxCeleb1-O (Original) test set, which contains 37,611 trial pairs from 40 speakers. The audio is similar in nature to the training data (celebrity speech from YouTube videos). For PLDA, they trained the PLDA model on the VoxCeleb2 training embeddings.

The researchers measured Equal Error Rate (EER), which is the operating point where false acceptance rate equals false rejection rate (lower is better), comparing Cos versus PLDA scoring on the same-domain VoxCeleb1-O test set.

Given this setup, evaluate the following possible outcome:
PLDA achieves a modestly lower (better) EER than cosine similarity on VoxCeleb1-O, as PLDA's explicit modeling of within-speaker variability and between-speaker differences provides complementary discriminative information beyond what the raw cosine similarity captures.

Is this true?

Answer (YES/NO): NO